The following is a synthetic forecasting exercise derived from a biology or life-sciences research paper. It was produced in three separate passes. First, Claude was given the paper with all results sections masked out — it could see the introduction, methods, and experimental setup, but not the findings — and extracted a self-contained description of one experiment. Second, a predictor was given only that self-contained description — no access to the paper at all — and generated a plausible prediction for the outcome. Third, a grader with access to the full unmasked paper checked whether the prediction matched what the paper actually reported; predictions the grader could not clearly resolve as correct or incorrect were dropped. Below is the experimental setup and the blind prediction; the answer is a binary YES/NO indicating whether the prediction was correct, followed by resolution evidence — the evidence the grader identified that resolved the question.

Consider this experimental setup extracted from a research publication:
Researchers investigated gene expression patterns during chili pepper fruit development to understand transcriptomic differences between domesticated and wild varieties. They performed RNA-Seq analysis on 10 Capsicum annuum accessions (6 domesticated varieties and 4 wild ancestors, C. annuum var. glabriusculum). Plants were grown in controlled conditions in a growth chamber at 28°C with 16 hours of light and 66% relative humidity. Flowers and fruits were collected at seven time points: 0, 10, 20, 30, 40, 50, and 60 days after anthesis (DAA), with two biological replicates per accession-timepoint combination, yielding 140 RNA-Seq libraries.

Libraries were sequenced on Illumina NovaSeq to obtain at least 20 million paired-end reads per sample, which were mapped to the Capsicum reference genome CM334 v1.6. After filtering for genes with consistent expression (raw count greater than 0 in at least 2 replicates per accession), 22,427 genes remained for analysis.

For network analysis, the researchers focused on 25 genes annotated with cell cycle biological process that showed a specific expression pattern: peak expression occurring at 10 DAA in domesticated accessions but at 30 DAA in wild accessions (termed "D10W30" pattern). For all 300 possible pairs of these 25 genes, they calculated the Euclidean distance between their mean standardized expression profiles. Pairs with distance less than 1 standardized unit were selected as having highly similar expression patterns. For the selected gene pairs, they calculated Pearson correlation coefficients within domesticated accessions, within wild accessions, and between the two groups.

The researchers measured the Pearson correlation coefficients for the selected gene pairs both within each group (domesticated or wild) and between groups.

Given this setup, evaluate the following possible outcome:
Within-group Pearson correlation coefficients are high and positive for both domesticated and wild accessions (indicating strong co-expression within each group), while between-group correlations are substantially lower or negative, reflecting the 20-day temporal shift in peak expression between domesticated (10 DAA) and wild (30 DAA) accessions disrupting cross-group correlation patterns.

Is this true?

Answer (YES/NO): YES